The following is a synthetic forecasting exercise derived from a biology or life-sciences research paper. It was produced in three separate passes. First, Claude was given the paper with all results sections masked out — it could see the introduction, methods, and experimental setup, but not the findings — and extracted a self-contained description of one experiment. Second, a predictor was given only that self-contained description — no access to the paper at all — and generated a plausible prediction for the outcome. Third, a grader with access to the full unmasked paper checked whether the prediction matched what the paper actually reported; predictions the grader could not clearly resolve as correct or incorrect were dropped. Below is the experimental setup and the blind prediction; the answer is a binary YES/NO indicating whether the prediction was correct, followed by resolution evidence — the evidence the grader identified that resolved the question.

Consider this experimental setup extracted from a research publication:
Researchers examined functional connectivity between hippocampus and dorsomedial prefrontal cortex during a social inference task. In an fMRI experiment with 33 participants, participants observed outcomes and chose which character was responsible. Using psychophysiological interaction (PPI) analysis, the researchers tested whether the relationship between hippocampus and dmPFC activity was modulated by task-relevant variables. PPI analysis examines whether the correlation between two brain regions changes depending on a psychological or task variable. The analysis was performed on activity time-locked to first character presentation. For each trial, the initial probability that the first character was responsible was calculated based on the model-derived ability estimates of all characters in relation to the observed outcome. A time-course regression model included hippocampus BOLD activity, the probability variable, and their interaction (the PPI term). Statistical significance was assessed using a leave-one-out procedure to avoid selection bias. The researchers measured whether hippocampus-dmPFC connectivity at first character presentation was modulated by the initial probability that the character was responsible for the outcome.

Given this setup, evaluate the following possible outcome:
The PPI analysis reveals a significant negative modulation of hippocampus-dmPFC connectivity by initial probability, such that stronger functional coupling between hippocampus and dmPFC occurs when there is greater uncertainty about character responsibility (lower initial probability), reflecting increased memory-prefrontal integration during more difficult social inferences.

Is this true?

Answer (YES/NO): NO